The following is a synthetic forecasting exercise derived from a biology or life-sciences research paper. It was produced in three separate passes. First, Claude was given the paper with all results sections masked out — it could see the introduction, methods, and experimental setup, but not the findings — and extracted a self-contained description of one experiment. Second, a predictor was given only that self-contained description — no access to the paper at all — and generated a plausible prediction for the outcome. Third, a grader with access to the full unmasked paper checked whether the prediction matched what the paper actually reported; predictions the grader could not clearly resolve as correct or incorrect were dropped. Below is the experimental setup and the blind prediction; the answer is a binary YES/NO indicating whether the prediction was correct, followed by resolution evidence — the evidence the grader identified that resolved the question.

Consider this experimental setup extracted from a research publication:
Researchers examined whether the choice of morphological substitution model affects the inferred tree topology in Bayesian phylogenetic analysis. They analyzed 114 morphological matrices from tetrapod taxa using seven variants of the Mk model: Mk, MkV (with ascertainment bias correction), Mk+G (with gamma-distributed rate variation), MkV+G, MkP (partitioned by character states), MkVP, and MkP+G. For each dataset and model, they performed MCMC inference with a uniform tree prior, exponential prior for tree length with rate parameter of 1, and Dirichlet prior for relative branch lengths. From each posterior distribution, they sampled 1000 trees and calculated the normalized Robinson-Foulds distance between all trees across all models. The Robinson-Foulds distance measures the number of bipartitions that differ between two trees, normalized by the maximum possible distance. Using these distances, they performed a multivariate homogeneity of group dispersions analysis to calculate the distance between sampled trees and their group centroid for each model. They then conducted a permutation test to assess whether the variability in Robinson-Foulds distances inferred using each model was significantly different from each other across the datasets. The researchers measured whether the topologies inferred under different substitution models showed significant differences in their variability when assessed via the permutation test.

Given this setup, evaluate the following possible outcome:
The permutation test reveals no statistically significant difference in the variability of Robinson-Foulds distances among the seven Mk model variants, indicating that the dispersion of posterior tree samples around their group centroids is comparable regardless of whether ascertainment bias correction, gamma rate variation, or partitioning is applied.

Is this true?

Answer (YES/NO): NO